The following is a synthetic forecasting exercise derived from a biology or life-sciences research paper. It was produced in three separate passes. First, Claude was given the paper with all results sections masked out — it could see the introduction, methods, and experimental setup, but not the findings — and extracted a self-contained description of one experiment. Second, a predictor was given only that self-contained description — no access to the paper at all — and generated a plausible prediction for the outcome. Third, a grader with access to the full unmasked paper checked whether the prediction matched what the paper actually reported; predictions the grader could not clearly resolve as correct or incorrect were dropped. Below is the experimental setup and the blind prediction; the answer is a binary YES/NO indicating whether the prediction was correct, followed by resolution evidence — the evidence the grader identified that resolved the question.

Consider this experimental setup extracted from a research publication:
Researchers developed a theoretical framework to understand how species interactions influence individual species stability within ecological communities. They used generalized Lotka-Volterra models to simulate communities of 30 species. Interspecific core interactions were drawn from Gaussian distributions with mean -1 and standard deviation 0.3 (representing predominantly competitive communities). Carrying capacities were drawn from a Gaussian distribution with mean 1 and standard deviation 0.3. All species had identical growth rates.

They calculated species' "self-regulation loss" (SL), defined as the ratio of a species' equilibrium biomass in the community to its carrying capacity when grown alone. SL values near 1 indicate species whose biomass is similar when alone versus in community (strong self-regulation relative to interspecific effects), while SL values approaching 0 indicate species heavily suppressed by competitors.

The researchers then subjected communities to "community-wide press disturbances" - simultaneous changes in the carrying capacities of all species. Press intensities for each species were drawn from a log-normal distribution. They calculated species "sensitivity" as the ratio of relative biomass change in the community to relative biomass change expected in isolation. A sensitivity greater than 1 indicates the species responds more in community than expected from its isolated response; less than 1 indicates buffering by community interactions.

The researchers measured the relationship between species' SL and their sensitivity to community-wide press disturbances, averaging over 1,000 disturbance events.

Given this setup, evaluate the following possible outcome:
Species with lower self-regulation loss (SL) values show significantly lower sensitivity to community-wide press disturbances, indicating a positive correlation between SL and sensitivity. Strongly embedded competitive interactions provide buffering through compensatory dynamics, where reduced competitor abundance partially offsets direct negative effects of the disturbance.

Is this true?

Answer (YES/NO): YES